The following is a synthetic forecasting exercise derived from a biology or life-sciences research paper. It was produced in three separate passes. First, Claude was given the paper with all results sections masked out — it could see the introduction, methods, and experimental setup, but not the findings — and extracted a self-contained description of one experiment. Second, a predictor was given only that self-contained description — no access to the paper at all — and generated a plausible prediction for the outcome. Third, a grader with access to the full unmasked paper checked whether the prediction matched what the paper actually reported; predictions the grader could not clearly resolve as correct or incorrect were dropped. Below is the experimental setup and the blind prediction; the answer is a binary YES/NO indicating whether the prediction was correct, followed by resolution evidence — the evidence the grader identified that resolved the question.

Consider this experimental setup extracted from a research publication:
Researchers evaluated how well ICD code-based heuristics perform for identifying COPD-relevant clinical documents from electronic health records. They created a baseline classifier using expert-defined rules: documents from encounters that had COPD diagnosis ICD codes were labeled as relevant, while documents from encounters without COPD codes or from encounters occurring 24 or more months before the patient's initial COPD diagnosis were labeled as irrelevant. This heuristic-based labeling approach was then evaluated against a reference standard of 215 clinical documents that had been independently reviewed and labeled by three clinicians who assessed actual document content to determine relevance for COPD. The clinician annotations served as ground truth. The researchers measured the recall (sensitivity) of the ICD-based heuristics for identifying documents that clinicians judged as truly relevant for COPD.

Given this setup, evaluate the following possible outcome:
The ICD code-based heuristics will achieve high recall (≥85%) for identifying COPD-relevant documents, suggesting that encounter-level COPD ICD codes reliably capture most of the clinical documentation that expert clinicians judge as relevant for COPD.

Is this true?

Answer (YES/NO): NO